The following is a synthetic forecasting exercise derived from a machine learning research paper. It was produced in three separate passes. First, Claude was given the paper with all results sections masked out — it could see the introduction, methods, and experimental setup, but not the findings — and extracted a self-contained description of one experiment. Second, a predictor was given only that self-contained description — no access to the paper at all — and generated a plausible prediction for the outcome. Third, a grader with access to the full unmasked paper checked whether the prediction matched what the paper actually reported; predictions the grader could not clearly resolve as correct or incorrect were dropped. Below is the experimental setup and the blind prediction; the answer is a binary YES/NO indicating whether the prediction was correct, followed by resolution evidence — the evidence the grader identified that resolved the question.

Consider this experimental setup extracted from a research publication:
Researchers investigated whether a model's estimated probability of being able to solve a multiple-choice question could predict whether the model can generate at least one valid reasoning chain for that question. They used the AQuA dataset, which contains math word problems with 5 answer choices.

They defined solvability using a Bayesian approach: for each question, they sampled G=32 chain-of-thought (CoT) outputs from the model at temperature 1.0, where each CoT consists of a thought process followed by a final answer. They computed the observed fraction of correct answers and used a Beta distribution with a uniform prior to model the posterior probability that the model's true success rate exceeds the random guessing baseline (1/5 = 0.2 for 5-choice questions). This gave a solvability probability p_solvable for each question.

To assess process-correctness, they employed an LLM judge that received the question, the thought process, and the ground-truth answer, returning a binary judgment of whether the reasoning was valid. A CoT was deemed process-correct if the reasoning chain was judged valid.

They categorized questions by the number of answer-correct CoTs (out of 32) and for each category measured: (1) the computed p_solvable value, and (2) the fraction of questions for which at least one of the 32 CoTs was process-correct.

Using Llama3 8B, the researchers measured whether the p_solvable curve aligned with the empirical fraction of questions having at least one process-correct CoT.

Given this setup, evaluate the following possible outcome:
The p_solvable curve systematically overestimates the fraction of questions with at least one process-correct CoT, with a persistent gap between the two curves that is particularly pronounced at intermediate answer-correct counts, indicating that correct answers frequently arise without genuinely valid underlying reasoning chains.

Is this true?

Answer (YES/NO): NO